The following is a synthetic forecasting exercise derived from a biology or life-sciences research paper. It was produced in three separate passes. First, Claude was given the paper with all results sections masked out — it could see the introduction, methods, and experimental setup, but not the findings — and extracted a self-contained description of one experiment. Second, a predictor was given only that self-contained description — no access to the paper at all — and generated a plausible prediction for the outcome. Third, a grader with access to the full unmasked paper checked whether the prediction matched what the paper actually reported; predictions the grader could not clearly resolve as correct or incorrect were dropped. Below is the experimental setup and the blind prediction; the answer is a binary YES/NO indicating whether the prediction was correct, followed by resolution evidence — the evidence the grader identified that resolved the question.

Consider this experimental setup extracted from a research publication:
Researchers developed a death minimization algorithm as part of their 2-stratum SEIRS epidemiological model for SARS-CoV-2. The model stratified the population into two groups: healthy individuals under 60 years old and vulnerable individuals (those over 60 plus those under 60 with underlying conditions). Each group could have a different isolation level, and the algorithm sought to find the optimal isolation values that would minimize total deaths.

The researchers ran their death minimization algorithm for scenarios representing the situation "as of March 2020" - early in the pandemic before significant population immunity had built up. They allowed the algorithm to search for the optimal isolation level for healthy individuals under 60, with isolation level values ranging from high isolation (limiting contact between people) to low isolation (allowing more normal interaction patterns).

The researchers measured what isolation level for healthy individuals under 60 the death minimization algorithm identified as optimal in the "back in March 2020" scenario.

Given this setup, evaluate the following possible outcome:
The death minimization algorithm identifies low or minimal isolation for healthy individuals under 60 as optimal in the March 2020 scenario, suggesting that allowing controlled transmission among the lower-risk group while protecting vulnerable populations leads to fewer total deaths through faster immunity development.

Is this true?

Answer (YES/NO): YES